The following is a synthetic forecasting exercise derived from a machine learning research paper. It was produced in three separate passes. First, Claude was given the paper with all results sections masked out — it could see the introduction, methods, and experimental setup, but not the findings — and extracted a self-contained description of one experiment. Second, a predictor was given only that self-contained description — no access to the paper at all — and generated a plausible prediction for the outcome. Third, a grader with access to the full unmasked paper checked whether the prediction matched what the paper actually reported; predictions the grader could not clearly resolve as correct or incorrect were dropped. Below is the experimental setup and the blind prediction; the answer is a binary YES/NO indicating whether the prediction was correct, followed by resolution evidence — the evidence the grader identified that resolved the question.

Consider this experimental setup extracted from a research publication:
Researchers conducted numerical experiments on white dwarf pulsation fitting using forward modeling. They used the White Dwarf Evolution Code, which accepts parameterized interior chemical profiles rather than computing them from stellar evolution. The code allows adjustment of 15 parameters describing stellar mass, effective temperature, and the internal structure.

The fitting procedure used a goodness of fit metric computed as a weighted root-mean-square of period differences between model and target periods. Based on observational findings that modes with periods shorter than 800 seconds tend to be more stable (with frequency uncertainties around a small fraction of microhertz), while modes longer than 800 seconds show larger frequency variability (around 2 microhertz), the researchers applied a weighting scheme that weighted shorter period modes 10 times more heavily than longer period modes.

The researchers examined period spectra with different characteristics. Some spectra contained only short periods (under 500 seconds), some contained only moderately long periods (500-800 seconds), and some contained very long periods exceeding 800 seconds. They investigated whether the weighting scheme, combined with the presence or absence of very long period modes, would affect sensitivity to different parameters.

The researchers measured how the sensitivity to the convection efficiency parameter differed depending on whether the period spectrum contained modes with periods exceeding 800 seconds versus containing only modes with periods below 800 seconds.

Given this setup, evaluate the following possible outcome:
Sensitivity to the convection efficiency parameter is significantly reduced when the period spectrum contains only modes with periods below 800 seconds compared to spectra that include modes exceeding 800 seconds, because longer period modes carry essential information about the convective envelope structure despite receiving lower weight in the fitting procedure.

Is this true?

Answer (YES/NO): YES